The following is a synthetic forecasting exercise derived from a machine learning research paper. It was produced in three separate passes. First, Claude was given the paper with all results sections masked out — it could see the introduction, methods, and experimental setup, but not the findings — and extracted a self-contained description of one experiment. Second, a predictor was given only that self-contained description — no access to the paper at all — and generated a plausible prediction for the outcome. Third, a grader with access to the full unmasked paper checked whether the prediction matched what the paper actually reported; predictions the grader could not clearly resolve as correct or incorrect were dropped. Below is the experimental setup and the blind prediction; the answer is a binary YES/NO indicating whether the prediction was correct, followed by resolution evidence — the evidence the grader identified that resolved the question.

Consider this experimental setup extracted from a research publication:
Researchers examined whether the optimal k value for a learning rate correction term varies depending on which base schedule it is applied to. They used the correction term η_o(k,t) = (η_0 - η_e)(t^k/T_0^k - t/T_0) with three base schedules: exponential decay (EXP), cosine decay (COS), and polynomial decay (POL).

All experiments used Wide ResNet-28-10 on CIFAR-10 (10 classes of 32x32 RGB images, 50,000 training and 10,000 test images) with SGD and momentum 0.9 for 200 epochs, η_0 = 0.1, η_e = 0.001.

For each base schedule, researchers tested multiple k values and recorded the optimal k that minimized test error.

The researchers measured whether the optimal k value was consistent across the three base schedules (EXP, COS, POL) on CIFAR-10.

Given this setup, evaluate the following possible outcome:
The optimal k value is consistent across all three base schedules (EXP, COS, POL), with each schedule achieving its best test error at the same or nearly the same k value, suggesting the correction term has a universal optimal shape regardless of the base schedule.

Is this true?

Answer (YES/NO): NO